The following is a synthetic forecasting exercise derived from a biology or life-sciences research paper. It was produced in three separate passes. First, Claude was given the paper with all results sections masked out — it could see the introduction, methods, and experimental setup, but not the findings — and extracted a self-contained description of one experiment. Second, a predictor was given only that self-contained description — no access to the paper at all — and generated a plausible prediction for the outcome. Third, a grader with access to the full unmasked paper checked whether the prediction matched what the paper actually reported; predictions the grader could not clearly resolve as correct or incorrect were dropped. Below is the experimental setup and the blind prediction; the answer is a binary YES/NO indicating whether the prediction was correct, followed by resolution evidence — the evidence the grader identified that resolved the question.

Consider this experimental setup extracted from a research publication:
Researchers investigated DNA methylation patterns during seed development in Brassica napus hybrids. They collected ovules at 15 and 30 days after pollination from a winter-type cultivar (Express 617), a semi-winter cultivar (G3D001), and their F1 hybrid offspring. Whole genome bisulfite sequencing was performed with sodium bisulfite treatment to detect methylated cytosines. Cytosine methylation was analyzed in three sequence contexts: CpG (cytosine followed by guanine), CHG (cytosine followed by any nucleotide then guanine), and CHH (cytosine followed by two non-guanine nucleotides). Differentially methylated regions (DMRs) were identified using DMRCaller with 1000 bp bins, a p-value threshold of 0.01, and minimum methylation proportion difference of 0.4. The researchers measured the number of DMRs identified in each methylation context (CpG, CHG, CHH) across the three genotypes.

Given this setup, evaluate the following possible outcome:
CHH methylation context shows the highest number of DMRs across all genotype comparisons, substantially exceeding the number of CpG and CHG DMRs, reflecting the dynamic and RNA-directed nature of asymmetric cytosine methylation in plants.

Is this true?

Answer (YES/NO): NO